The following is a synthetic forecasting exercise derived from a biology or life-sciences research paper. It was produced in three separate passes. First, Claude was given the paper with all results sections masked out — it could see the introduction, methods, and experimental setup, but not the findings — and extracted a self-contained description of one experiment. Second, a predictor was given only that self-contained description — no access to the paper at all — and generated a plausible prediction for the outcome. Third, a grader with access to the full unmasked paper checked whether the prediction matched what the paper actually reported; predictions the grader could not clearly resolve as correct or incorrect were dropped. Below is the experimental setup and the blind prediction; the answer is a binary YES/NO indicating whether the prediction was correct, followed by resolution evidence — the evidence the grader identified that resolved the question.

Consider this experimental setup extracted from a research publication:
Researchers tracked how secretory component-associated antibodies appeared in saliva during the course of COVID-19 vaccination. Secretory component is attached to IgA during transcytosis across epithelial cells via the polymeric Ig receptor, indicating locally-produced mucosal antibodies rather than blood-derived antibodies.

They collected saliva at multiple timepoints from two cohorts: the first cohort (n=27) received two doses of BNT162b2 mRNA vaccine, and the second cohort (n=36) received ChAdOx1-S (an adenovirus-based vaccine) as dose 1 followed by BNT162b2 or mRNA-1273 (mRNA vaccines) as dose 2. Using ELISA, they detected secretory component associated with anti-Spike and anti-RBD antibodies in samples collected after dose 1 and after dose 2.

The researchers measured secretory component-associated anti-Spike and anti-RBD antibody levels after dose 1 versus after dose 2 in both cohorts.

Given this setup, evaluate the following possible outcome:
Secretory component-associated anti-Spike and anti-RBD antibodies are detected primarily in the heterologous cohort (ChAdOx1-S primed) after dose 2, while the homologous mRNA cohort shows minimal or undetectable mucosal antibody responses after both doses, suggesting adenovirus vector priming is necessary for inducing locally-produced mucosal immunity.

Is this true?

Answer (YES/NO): NO